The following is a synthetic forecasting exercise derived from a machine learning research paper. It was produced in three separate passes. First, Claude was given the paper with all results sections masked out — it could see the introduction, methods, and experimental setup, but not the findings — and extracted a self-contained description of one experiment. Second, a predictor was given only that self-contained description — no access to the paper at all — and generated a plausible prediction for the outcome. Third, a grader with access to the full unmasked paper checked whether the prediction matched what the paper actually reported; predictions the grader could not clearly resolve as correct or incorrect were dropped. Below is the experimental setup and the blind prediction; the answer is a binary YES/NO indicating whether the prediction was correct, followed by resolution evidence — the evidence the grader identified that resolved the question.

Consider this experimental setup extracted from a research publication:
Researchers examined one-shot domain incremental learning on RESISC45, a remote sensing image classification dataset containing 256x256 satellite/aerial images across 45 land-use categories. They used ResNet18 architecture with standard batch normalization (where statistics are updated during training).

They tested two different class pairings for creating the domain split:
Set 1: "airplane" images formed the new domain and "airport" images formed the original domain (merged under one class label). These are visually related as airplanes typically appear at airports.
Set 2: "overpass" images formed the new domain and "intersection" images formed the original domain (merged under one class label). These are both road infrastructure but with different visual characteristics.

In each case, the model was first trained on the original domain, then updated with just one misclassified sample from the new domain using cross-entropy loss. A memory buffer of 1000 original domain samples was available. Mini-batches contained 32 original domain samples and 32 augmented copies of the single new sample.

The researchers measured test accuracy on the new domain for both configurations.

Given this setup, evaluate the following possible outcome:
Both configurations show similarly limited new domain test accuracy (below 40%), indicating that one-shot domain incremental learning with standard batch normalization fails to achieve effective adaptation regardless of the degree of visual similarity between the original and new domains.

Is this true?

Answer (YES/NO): NO